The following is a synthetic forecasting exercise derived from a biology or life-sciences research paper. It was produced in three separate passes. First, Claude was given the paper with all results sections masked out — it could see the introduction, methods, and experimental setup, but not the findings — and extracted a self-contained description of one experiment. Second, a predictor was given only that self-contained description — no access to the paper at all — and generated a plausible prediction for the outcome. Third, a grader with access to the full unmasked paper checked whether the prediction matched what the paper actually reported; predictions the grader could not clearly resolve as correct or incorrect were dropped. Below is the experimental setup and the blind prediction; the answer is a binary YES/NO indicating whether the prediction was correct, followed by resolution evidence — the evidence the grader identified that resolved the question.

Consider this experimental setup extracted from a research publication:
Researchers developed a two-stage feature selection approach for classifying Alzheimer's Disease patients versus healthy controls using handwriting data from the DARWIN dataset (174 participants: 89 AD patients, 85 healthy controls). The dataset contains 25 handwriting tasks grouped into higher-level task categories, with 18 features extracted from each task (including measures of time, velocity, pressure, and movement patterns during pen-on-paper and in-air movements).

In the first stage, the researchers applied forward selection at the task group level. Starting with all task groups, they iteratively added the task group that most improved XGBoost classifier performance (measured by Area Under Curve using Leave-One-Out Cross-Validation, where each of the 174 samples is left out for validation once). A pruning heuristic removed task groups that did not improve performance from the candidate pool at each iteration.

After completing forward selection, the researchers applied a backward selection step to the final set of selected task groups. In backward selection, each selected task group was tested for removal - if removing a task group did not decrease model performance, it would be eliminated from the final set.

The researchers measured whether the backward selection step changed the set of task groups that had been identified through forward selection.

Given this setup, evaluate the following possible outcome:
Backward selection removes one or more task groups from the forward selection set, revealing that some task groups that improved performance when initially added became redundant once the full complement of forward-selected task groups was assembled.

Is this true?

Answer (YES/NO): NO